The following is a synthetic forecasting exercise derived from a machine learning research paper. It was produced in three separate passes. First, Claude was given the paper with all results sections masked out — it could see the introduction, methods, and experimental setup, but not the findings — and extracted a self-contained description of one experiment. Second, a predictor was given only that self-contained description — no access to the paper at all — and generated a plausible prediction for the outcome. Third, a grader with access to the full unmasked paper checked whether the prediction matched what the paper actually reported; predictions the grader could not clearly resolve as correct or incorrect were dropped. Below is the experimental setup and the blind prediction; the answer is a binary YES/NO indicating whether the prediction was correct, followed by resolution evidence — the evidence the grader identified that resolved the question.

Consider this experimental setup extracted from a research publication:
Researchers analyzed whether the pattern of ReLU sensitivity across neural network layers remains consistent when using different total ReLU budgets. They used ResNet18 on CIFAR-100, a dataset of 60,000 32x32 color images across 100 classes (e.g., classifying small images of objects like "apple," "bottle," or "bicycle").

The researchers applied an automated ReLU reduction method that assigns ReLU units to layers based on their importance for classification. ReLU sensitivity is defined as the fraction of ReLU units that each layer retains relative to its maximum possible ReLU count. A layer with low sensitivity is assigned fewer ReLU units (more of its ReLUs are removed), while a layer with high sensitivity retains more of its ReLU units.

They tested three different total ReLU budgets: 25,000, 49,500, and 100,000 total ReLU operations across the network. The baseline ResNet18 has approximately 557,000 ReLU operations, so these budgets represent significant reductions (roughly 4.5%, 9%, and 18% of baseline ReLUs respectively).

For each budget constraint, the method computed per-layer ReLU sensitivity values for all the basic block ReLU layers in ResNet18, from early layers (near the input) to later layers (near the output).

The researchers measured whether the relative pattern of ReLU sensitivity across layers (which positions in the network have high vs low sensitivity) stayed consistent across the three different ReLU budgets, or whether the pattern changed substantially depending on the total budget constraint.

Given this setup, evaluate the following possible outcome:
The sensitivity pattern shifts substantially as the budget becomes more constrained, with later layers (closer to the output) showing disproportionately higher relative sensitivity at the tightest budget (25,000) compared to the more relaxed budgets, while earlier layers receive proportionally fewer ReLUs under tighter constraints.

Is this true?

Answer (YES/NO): NO